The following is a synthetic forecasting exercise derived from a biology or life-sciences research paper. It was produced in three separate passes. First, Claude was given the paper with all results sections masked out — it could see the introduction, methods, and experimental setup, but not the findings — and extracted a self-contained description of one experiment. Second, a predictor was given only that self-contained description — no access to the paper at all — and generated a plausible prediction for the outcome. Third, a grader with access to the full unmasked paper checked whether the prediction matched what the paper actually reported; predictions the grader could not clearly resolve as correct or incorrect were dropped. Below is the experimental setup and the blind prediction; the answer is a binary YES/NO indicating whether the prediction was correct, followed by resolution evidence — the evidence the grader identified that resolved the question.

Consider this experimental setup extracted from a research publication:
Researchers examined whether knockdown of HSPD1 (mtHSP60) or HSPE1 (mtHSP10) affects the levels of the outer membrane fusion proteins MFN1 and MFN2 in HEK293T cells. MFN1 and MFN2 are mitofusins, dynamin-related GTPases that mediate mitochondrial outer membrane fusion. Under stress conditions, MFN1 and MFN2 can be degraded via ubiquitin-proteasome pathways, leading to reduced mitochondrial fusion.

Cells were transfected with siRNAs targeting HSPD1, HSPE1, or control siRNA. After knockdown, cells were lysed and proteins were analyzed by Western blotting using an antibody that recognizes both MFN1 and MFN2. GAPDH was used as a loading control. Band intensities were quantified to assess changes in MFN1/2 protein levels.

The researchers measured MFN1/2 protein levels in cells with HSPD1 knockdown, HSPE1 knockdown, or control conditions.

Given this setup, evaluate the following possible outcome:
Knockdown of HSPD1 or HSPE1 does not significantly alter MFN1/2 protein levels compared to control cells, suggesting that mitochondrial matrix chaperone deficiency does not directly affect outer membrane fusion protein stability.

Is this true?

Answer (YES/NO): YES